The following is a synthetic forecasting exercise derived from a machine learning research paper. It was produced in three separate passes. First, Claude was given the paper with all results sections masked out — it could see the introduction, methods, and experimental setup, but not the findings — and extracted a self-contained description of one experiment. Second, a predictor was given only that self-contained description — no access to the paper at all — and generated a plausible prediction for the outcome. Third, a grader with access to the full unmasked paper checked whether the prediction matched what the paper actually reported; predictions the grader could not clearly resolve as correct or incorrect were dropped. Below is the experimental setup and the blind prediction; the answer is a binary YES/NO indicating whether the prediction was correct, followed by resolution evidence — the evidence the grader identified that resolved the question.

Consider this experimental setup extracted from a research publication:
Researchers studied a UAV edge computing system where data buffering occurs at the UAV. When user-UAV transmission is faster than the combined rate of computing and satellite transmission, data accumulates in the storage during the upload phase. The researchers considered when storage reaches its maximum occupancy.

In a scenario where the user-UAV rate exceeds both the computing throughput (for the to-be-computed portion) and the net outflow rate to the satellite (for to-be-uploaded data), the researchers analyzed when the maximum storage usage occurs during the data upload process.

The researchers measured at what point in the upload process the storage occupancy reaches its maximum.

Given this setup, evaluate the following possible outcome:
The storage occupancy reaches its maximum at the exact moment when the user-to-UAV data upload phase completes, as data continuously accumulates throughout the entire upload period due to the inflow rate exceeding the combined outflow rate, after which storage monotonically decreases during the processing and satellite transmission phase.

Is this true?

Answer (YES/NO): YES